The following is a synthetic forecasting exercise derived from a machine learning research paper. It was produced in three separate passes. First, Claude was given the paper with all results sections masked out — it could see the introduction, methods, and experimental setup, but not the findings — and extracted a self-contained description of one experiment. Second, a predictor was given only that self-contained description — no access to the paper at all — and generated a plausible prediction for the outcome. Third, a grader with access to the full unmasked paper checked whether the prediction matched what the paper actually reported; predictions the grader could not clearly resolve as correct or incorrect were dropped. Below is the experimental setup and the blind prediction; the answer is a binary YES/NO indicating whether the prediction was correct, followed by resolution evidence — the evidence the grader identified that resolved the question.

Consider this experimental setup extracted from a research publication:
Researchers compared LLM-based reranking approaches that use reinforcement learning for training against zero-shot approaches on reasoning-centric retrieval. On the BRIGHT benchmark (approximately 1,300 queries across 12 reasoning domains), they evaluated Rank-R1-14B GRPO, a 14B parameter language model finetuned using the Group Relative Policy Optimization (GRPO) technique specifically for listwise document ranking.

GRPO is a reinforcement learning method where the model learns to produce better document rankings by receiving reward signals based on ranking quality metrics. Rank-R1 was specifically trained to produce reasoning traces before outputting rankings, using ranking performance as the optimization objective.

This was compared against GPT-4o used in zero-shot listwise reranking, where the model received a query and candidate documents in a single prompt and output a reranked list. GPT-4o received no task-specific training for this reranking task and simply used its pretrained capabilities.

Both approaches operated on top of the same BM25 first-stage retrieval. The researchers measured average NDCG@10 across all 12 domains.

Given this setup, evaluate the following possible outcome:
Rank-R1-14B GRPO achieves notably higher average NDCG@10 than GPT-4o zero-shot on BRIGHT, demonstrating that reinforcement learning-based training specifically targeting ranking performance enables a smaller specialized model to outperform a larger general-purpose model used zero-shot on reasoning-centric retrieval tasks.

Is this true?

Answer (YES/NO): NO